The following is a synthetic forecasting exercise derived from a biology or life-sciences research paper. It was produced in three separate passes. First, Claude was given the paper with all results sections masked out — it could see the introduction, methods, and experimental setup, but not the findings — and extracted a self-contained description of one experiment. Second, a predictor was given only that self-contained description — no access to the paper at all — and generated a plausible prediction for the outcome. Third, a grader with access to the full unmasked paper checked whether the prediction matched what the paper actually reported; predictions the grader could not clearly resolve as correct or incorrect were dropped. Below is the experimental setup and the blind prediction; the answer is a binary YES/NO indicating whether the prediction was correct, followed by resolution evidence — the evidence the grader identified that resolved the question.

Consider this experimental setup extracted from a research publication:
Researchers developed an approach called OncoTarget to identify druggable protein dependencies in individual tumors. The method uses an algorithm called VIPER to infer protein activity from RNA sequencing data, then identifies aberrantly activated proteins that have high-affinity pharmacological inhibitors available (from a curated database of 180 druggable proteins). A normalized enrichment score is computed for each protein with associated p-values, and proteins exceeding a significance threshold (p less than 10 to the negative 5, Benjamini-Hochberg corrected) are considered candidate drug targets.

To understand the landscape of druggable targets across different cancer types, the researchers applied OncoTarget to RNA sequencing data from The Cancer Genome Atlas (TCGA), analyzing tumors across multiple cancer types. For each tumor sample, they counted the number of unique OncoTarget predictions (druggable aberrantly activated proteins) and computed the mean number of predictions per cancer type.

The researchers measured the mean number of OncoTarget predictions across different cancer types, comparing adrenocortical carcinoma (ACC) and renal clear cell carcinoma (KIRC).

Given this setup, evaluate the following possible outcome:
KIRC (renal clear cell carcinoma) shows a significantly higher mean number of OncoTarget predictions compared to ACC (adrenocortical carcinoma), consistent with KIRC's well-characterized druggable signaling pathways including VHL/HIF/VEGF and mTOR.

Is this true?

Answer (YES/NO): YES